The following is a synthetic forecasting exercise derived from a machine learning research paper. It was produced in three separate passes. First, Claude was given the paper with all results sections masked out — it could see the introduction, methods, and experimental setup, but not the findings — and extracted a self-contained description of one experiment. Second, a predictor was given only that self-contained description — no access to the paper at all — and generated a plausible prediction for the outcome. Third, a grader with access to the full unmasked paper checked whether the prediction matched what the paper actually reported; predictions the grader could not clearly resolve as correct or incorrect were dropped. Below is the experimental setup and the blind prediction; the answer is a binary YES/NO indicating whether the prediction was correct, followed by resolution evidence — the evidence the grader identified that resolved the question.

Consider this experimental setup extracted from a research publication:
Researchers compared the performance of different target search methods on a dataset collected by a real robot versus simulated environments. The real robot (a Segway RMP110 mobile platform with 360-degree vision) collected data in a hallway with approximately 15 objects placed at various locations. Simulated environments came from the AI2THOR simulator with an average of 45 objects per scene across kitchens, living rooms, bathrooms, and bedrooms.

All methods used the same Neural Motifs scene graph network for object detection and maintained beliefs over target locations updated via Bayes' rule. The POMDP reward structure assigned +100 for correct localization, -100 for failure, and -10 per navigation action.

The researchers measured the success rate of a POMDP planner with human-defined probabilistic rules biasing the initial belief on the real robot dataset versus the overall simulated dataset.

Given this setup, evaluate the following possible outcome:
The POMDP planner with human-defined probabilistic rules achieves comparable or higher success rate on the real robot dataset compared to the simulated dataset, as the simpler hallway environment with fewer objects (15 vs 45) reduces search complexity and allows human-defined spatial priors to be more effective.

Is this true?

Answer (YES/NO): YES